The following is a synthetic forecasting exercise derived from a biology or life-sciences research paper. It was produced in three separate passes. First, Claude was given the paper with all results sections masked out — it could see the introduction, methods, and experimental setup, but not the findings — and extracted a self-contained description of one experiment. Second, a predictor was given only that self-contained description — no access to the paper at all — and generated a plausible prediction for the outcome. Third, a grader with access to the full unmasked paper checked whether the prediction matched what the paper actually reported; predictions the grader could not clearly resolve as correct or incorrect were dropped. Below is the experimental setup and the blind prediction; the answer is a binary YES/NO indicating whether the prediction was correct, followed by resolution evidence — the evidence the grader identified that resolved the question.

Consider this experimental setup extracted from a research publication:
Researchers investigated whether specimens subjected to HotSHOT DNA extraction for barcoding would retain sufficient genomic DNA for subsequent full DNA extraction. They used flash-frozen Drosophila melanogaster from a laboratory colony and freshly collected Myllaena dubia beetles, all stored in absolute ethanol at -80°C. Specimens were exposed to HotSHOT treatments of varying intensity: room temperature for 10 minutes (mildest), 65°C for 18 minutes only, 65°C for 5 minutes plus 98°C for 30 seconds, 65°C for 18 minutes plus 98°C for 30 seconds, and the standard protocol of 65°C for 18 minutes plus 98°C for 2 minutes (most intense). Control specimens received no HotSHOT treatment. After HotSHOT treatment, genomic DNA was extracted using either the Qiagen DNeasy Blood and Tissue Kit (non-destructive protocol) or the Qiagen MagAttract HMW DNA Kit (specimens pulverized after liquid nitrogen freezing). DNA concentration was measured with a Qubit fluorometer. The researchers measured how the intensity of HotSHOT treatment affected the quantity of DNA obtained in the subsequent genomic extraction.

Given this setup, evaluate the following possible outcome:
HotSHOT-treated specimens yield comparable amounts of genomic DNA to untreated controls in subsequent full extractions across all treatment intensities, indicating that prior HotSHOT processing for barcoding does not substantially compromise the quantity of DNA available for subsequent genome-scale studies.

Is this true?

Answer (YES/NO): YES